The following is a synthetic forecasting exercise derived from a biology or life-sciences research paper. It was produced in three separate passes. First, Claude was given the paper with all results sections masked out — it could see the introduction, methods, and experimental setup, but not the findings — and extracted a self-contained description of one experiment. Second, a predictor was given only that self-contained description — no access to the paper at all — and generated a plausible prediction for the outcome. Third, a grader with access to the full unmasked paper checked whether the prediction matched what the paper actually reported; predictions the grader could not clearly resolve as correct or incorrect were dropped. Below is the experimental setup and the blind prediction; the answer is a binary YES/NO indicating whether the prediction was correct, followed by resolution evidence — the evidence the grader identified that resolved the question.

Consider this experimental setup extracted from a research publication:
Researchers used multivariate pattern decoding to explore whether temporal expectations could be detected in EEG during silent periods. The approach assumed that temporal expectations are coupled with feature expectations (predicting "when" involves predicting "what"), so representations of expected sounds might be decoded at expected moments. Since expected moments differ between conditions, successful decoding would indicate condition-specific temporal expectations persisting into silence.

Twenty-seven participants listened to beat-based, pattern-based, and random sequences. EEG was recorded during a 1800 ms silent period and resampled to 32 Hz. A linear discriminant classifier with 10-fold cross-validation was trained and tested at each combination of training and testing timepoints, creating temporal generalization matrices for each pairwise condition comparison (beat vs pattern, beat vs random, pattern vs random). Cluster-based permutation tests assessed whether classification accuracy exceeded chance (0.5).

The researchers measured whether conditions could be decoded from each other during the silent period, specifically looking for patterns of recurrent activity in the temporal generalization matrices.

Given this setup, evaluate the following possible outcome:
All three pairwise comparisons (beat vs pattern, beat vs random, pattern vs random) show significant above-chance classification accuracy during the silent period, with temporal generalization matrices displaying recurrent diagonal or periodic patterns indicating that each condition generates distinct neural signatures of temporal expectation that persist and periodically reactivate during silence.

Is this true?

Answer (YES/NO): NO